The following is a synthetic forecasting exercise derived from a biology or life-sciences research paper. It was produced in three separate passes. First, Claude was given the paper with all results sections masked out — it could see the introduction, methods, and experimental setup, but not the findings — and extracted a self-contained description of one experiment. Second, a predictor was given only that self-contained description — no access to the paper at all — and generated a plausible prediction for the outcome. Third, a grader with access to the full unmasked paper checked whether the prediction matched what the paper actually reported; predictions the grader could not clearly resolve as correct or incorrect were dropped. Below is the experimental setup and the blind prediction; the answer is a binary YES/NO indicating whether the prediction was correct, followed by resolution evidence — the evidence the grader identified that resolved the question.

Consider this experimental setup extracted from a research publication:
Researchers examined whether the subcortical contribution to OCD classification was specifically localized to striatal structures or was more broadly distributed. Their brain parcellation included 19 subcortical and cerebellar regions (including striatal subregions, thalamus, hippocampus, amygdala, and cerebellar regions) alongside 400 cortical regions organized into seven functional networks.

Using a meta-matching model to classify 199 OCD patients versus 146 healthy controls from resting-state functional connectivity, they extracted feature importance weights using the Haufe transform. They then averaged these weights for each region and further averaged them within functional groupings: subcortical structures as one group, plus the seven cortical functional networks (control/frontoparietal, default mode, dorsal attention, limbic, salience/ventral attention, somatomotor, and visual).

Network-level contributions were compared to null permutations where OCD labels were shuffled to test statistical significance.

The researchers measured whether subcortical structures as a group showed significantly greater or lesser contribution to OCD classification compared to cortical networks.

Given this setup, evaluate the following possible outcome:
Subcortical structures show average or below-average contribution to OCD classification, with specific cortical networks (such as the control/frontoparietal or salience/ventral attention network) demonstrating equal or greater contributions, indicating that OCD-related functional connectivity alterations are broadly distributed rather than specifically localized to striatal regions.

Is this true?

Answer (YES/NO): YES